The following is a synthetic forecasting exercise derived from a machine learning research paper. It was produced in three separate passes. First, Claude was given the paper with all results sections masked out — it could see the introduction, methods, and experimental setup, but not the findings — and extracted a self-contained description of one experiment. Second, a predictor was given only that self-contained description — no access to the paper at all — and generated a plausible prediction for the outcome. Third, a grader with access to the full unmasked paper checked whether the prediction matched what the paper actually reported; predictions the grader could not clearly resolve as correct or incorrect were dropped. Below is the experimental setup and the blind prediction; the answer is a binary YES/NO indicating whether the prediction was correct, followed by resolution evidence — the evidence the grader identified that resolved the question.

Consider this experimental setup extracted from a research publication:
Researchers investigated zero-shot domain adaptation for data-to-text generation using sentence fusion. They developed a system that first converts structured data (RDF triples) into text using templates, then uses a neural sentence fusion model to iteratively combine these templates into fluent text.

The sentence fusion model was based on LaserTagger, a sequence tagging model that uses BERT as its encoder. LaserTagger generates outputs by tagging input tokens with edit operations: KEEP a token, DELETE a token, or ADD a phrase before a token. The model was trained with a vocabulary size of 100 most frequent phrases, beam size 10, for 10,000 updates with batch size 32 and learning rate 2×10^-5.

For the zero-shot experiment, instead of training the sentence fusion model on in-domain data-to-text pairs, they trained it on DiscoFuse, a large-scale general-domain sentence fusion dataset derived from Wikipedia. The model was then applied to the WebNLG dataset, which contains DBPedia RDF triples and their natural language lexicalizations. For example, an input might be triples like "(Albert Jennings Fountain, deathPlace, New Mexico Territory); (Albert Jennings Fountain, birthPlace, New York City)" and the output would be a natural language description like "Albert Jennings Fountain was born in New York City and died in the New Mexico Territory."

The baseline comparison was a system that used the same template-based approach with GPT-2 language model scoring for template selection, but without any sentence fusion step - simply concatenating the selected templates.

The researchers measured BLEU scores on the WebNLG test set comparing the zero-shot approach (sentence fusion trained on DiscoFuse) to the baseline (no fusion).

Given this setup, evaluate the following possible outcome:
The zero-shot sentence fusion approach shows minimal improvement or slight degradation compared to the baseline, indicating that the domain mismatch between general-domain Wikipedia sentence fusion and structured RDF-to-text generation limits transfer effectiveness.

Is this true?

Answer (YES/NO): NO